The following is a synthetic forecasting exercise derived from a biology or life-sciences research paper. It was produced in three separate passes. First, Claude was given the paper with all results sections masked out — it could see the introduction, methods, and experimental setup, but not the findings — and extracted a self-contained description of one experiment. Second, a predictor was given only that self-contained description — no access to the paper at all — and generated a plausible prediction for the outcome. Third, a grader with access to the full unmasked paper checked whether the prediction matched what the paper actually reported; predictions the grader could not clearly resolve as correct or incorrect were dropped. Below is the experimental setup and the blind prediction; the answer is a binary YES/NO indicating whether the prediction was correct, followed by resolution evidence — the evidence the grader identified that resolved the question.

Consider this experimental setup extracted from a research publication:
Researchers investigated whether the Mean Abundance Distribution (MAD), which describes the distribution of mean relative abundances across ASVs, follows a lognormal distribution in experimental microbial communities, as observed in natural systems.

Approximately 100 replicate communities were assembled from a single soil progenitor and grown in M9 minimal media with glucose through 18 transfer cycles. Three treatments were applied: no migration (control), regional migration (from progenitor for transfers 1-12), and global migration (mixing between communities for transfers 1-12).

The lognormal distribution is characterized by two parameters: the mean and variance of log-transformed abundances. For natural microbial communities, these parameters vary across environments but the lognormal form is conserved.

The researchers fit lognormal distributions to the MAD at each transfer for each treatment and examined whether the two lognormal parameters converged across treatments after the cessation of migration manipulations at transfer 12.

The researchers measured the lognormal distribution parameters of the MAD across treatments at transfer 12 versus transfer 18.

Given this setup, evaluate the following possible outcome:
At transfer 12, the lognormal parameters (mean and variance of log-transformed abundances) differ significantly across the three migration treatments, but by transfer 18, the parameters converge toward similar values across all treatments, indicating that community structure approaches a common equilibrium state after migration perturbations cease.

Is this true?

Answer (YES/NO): YES